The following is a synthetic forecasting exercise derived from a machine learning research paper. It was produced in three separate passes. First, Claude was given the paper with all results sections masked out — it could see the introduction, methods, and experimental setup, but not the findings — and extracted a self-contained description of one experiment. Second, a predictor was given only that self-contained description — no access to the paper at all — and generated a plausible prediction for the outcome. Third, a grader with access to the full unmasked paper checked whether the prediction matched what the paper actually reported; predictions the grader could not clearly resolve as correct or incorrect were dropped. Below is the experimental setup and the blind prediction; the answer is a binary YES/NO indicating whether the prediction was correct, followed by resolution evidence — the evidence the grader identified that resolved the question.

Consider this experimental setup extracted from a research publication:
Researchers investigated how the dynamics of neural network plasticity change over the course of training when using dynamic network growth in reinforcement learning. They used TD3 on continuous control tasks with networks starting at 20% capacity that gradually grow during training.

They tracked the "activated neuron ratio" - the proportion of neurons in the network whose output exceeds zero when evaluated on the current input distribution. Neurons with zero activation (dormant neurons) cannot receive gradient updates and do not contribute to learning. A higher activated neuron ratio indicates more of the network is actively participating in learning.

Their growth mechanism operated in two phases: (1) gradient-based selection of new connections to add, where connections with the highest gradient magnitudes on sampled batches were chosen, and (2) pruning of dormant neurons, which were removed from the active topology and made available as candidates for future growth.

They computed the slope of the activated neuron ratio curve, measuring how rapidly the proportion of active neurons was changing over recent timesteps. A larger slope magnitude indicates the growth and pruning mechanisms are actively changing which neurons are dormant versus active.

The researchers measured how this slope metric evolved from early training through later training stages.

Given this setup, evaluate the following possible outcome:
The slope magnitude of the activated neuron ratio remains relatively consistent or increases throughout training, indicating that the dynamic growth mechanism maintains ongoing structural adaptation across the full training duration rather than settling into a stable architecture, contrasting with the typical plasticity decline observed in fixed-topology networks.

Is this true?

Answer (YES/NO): NO